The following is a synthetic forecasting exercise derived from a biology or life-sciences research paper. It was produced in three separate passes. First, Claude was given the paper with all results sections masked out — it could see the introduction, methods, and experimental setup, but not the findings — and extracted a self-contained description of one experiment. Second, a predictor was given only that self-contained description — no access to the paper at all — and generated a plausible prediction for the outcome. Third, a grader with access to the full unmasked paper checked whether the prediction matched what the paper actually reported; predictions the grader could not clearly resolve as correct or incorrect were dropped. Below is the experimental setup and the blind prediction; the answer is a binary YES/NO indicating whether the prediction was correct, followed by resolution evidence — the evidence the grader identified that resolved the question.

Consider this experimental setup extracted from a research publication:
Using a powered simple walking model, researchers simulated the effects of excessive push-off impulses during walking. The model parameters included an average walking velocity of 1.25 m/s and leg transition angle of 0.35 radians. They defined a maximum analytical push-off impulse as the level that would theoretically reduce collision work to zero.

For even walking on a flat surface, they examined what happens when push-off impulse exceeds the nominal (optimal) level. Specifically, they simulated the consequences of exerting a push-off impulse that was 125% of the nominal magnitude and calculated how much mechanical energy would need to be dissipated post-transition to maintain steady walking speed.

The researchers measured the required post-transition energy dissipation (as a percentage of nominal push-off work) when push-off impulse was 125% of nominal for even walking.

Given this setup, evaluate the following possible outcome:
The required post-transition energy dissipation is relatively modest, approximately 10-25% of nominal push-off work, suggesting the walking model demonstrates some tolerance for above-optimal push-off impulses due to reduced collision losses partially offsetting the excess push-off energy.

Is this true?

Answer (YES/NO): NO